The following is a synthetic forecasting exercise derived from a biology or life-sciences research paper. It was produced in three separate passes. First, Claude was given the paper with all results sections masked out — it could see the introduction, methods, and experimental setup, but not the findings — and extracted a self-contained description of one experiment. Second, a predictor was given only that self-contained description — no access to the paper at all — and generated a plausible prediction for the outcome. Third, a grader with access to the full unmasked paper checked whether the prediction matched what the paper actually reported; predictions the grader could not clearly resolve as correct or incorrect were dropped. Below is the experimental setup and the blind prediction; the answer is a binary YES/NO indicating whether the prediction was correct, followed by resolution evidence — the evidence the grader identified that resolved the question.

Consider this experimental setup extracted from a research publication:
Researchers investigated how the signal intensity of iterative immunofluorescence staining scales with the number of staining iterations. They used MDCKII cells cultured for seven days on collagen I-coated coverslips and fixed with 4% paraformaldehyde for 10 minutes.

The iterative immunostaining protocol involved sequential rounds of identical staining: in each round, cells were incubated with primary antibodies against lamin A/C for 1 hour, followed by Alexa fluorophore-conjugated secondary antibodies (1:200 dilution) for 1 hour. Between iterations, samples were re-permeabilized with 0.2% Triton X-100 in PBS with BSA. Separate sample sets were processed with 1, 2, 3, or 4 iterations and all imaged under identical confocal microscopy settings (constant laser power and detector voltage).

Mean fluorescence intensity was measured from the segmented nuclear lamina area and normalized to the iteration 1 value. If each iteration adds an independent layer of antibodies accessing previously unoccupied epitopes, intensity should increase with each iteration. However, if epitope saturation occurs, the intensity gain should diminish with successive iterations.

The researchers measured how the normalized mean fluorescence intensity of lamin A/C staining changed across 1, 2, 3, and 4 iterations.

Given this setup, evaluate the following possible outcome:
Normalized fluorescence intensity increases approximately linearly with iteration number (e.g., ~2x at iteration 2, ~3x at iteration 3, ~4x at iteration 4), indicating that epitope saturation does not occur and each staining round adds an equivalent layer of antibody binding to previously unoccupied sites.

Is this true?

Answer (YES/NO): NO